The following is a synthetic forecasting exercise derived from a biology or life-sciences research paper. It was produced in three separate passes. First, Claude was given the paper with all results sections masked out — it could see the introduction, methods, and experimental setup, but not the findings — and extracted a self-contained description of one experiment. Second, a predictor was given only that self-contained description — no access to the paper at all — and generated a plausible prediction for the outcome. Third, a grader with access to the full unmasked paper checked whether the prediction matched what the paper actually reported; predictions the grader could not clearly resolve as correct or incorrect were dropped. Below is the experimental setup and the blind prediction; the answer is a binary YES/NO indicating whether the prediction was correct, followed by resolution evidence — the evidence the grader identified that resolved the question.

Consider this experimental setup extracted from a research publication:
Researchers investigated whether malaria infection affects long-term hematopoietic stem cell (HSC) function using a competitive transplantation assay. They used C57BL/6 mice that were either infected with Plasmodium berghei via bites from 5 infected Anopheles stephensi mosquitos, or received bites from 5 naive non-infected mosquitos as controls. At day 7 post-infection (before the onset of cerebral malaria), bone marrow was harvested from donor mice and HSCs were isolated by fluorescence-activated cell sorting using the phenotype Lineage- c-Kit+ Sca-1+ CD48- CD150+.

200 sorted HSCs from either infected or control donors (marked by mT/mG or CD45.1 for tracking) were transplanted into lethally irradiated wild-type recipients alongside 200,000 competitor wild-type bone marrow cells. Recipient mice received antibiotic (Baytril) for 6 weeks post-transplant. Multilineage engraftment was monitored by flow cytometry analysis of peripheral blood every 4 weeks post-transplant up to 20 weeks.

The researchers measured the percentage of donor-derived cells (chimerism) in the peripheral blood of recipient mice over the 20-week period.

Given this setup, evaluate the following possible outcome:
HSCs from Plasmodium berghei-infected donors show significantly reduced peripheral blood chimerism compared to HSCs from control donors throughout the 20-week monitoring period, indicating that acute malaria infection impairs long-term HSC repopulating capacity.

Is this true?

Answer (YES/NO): YES